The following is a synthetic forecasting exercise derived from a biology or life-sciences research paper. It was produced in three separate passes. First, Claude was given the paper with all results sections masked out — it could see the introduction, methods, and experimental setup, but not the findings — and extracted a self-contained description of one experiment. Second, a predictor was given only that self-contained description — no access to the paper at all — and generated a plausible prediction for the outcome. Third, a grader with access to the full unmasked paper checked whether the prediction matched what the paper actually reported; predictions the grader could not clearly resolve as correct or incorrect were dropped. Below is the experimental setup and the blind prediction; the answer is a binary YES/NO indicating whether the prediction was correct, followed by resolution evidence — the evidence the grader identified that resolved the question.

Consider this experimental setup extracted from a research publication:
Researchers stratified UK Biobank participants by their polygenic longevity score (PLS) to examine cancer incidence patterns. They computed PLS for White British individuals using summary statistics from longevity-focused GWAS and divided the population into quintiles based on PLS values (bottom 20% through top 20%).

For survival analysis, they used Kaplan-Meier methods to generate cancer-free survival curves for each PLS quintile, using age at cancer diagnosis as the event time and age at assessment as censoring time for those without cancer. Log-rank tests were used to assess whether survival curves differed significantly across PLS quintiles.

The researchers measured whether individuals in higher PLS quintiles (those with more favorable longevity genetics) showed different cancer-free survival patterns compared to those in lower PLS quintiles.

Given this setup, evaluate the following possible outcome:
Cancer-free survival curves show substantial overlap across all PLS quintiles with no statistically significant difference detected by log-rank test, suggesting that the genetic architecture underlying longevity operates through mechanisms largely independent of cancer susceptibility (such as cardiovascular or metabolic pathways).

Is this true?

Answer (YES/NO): NO